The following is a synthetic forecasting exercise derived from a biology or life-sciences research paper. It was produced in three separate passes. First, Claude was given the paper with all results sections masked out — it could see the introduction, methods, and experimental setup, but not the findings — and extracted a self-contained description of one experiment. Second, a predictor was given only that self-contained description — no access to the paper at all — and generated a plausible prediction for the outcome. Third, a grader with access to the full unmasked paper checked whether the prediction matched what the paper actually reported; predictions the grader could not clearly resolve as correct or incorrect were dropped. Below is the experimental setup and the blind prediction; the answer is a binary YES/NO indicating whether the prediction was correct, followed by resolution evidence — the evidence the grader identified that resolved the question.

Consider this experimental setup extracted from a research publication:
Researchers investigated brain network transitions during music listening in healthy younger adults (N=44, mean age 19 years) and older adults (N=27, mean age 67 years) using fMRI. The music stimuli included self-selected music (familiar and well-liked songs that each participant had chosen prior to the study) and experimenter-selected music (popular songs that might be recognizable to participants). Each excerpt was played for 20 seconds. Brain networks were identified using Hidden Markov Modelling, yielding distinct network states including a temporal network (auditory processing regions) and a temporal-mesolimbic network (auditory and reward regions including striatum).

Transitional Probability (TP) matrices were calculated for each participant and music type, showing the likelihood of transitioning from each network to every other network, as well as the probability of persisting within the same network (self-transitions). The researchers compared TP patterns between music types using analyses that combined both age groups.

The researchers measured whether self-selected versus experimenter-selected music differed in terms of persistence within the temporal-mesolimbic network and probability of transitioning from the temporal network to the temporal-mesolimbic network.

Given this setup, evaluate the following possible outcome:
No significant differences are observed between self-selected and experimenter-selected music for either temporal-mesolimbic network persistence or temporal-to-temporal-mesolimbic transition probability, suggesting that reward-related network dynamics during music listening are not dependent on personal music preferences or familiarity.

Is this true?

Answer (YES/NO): NO